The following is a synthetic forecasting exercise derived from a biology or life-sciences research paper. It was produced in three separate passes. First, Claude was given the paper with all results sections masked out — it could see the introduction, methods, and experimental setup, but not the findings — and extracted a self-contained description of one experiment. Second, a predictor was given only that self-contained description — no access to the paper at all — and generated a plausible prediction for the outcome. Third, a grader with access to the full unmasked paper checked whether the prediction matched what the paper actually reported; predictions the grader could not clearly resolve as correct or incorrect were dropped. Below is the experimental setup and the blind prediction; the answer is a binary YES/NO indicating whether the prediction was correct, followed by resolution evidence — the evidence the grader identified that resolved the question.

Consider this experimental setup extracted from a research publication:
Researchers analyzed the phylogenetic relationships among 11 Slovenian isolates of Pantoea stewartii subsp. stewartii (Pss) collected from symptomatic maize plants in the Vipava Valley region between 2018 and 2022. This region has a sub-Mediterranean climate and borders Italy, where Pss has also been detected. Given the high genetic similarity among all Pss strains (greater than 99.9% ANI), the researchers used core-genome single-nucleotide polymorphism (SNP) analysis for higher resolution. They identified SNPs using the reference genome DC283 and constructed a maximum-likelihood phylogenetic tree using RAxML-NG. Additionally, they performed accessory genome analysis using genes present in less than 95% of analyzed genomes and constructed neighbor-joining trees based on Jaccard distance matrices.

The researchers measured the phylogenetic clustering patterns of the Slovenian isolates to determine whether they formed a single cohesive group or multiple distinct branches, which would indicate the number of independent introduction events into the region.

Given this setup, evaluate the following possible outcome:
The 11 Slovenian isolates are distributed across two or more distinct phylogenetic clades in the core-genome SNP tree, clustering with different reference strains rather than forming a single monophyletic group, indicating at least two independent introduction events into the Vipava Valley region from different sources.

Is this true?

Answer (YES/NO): NO